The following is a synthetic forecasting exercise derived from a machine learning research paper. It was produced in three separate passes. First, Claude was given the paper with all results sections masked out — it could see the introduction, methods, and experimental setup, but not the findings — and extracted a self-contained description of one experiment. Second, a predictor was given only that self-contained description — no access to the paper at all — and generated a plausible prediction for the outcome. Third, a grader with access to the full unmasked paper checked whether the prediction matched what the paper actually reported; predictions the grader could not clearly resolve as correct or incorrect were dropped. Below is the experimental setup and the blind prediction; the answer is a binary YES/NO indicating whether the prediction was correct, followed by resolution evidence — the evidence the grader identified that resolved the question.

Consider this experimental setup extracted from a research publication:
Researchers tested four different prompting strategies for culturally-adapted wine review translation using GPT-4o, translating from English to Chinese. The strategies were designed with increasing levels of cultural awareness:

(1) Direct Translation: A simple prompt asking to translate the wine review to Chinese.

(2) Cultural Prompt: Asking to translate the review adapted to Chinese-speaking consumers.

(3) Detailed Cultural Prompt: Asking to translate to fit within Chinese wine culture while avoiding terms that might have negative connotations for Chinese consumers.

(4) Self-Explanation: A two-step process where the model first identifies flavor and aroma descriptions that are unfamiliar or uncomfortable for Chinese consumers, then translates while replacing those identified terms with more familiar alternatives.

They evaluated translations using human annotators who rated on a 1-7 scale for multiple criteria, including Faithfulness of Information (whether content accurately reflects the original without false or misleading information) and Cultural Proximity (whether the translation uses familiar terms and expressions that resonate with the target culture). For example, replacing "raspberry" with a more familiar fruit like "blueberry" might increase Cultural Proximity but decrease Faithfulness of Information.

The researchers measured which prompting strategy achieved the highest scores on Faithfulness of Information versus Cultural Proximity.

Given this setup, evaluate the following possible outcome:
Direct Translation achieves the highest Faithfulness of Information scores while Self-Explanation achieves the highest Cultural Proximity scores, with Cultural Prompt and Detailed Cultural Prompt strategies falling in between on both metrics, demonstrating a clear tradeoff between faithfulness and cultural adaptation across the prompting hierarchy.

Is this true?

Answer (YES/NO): YES